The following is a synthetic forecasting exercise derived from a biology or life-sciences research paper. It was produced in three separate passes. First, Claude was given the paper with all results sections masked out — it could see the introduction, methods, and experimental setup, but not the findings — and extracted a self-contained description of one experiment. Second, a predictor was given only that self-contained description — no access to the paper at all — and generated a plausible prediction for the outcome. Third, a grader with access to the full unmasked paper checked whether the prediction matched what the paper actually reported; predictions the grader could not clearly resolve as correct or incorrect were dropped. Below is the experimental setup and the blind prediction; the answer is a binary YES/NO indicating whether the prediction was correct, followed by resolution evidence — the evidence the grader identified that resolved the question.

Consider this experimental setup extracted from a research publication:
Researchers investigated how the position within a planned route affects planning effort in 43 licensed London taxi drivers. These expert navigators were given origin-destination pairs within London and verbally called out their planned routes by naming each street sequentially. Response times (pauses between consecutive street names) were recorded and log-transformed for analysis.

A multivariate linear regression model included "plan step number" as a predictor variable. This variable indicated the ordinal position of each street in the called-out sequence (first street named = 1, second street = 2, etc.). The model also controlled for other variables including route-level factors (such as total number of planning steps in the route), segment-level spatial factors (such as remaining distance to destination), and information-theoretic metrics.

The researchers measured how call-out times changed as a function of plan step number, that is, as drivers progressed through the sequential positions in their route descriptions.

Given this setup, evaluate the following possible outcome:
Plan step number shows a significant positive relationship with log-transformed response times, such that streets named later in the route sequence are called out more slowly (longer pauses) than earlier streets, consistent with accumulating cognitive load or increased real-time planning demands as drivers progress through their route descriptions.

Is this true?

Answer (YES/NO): NO